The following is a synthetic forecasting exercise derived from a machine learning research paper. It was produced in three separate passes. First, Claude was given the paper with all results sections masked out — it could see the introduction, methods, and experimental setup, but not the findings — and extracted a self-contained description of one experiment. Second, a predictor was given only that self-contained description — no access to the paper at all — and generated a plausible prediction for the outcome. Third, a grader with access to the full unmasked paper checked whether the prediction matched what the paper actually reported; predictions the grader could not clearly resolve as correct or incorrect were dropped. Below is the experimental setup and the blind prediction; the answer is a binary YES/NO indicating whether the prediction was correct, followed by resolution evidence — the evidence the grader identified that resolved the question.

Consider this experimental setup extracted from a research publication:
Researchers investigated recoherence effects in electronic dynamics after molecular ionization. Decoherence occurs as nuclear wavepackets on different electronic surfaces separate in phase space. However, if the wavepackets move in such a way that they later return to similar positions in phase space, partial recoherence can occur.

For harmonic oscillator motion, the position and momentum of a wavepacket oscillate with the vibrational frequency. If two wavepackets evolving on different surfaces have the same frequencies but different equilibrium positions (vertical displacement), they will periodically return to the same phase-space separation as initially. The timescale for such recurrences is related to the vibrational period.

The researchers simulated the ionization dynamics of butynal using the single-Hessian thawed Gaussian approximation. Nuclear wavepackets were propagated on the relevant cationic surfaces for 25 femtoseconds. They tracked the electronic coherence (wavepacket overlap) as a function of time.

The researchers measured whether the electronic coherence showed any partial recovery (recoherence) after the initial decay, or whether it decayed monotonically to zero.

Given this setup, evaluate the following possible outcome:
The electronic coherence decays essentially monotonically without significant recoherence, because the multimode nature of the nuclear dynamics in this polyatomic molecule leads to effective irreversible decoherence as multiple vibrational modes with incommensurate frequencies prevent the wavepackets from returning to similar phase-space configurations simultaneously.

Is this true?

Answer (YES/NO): YES